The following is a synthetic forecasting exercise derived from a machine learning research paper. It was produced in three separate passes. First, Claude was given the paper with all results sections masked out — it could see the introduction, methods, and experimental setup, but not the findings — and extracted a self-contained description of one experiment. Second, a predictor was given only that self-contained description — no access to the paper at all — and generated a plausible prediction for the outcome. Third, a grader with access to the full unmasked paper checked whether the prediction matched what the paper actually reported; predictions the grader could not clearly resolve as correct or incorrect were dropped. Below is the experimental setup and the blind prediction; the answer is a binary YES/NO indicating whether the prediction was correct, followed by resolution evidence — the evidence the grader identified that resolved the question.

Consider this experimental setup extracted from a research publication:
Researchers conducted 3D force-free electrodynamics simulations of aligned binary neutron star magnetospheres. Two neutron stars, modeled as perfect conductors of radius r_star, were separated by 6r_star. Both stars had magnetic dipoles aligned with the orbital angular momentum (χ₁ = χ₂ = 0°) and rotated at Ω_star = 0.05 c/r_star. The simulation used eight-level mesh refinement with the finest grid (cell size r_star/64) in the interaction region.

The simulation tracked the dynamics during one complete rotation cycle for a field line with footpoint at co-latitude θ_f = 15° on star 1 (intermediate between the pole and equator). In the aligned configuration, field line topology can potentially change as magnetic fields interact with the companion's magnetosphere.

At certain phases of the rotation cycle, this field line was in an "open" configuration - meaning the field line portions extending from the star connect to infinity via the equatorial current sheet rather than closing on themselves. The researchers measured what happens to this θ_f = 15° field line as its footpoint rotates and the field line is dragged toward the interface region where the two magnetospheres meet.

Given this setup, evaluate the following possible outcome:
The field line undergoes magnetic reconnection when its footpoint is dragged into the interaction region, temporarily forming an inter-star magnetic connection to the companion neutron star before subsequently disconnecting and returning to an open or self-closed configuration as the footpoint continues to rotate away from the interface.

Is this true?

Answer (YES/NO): NO